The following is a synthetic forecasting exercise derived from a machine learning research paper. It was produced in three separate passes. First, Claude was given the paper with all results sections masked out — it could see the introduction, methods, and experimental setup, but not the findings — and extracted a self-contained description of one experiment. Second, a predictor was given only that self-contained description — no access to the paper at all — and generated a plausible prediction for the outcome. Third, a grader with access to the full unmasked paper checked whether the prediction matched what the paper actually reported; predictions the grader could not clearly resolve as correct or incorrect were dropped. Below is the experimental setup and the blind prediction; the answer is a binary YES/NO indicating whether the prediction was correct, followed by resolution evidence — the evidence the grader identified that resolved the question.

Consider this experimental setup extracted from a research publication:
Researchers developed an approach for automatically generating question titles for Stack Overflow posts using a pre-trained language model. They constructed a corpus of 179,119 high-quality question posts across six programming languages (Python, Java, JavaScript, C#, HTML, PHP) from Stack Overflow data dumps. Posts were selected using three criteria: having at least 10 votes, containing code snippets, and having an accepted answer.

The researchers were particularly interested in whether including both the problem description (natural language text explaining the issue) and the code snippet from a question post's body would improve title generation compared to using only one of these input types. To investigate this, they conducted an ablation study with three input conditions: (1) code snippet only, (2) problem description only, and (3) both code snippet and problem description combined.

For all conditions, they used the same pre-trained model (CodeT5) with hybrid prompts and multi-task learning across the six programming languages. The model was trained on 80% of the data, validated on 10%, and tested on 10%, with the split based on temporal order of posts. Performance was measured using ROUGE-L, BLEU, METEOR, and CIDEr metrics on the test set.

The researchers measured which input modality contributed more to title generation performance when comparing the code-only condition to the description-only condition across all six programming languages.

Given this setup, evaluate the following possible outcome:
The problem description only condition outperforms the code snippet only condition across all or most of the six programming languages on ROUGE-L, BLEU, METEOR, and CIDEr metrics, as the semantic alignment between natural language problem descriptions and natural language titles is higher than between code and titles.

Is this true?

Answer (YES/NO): YES